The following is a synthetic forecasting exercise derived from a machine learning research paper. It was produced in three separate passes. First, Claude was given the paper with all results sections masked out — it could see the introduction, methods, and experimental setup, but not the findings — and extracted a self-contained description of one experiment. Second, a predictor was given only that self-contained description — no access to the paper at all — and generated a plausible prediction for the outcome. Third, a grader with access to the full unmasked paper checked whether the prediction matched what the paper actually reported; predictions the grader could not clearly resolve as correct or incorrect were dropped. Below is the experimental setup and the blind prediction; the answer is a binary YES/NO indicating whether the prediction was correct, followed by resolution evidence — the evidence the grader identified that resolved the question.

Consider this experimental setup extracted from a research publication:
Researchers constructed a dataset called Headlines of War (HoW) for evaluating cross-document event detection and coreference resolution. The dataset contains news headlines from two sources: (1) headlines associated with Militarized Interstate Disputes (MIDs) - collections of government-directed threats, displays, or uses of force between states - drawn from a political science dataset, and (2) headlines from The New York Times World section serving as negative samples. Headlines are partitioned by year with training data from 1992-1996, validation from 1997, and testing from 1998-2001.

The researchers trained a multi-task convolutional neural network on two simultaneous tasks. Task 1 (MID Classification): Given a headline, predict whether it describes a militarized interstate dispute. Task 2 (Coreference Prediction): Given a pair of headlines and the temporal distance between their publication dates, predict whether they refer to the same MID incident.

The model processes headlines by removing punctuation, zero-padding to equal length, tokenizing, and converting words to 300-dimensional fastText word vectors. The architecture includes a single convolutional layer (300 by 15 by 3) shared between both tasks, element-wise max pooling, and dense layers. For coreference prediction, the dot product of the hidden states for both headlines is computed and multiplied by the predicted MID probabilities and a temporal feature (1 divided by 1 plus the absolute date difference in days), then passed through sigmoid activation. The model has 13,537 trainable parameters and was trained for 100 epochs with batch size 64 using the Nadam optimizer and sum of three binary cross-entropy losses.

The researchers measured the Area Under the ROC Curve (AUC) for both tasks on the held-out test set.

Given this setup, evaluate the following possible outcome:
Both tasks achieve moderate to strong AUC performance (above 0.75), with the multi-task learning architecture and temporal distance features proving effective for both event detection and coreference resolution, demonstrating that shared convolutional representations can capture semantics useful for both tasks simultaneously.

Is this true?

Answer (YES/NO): NO